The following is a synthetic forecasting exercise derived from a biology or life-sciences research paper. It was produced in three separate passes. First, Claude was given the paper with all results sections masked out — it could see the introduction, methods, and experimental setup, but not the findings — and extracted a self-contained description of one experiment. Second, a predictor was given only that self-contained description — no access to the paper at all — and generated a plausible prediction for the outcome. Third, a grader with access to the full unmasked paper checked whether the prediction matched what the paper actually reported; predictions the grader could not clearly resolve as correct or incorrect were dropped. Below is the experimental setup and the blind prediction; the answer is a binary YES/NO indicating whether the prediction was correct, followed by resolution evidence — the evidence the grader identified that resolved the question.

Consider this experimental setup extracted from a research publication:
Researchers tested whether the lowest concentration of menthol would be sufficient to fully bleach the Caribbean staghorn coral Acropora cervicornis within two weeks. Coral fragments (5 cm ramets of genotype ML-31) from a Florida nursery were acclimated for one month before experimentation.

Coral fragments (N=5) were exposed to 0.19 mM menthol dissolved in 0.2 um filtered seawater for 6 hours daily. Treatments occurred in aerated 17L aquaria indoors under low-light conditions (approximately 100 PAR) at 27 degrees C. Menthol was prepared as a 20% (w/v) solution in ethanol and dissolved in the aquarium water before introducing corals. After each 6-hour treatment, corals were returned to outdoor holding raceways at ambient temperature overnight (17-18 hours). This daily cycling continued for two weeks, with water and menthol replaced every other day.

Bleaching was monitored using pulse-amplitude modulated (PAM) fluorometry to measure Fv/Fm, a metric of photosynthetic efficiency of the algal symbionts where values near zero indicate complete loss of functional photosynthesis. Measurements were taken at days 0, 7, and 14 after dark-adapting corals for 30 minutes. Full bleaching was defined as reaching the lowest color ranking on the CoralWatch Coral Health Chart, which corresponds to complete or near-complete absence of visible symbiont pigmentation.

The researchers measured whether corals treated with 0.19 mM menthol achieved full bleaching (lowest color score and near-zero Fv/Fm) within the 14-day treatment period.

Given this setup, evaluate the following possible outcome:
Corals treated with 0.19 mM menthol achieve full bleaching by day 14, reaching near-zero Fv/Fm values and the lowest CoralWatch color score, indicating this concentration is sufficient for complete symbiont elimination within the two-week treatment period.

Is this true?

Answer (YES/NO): NO